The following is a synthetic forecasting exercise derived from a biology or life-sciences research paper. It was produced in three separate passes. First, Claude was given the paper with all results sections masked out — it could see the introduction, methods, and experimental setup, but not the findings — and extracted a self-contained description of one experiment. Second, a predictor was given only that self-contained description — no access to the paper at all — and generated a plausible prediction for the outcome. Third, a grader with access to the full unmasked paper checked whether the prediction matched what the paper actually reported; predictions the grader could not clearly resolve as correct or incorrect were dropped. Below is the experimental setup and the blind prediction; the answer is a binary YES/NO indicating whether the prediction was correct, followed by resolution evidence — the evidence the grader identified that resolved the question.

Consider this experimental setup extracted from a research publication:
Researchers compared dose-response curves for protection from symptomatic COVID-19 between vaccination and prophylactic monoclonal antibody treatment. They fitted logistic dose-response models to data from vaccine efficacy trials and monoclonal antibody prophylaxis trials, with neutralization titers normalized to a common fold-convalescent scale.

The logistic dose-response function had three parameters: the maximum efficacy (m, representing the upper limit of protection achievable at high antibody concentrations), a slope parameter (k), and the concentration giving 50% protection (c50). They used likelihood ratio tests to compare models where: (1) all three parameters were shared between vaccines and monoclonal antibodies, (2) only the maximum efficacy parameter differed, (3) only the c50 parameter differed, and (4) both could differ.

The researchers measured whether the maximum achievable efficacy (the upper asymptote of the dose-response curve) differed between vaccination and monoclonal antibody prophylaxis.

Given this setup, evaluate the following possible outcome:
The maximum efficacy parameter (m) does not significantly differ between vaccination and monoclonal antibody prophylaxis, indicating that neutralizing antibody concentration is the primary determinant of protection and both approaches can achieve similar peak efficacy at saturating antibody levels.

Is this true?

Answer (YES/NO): NO